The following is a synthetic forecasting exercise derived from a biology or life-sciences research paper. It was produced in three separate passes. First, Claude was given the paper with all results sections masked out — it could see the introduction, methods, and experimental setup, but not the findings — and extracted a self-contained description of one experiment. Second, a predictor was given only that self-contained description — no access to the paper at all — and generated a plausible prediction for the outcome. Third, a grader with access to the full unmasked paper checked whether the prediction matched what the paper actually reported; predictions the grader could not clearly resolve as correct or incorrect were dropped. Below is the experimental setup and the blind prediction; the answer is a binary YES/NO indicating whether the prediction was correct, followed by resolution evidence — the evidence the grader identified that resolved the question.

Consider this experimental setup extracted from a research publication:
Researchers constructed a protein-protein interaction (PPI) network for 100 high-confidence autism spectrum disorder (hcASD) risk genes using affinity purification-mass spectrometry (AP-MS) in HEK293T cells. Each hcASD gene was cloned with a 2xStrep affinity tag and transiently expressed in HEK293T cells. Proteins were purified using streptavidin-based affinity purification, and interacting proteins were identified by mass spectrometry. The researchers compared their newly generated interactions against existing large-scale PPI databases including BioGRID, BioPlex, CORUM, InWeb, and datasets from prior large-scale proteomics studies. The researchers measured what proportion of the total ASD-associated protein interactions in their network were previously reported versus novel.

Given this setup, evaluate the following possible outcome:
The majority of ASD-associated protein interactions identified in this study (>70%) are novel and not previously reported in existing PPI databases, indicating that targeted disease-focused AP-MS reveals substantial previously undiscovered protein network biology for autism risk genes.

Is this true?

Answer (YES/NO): YES